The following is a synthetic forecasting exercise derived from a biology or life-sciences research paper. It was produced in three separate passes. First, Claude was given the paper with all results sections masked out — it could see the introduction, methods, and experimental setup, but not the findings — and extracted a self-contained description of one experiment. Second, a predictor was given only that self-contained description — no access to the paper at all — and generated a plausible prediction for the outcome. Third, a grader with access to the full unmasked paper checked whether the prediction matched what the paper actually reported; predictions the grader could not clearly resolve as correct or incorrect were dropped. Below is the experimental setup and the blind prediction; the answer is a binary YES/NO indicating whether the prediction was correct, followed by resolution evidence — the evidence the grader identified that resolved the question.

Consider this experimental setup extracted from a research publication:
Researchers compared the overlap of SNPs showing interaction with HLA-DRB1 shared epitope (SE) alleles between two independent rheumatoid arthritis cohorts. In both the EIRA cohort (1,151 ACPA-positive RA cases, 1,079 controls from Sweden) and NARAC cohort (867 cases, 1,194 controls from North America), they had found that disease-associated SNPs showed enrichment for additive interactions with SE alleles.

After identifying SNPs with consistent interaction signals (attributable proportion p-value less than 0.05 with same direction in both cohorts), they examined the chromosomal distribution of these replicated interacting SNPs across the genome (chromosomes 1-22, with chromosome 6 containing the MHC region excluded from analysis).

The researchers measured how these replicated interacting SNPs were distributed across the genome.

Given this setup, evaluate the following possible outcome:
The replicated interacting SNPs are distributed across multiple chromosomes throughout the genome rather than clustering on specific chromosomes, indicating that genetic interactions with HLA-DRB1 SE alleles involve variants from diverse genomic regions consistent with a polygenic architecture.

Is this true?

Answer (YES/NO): NO